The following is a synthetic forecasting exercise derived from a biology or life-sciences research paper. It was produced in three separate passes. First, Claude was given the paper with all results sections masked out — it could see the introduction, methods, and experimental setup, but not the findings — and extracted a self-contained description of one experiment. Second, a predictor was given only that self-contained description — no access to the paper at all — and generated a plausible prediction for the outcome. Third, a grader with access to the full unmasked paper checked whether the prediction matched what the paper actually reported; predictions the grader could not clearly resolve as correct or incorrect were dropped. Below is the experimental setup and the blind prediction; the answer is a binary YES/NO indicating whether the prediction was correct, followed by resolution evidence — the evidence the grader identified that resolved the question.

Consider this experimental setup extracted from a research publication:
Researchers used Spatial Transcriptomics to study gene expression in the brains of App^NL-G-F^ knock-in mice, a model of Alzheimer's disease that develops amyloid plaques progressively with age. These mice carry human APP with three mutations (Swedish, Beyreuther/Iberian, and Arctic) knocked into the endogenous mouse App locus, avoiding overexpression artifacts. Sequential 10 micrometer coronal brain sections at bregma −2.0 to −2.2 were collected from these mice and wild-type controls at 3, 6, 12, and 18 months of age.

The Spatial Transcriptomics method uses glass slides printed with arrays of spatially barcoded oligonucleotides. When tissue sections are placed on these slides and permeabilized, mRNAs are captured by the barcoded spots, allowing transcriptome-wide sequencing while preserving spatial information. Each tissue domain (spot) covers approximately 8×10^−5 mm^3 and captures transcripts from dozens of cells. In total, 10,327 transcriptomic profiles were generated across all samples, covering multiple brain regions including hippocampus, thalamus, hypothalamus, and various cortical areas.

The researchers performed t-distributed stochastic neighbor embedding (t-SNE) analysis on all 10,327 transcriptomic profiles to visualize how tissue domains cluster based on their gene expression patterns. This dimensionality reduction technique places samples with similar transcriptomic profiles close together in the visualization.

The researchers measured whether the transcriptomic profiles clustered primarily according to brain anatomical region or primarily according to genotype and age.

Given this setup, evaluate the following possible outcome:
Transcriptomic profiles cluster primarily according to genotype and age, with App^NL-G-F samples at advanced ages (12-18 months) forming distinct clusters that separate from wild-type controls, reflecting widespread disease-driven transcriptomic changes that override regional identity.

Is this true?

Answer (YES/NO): NO